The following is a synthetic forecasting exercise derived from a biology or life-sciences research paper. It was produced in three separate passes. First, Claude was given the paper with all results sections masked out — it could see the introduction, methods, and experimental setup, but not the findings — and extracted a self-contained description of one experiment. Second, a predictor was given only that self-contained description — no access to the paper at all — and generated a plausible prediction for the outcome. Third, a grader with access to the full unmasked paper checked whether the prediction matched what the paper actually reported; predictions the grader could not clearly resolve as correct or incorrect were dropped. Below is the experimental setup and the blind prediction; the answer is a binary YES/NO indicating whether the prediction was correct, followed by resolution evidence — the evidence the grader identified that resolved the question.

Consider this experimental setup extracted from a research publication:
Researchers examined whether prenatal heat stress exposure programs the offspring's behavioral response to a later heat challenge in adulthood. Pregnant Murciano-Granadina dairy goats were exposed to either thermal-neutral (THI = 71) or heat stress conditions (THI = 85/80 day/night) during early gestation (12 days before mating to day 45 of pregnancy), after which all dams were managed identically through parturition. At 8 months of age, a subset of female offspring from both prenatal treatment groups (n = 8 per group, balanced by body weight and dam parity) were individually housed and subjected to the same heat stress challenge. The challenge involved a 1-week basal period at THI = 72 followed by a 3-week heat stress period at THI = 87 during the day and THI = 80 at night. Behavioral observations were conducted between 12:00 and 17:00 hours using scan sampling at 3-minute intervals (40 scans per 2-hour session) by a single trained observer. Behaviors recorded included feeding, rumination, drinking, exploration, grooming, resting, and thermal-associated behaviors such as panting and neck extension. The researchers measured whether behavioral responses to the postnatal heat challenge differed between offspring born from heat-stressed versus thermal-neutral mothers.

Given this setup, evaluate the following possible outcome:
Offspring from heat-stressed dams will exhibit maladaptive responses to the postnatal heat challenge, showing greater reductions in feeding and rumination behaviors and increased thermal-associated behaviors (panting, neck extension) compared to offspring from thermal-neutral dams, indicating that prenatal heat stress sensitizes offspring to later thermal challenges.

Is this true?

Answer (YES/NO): NO